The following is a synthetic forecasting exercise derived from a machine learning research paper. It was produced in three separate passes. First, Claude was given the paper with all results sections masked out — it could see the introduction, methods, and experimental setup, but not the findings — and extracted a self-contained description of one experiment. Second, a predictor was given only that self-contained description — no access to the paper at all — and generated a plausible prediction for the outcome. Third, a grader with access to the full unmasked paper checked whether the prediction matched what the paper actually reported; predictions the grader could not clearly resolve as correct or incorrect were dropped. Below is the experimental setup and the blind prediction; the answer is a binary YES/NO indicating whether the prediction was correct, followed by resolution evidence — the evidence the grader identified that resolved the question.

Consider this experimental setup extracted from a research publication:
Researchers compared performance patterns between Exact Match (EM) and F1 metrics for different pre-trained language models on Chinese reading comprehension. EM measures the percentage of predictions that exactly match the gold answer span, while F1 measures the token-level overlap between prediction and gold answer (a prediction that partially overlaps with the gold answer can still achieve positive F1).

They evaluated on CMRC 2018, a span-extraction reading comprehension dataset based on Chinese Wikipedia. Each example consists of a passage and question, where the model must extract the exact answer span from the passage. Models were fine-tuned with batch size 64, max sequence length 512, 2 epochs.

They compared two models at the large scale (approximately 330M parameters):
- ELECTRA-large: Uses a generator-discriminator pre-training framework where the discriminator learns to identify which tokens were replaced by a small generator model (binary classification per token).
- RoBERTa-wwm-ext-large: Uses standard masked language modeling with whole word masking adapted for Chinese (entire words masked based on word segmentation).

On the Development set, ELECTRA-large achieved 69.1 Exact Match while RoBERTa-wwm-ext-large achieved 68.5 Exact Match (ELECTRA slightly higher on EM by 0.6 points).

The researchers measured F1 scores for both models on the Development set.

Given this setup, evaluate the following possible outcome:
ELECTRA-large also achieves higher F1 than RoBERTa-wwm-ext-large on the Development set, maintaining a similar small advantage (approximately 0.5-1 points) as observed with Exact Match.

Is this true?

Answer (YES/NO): NO